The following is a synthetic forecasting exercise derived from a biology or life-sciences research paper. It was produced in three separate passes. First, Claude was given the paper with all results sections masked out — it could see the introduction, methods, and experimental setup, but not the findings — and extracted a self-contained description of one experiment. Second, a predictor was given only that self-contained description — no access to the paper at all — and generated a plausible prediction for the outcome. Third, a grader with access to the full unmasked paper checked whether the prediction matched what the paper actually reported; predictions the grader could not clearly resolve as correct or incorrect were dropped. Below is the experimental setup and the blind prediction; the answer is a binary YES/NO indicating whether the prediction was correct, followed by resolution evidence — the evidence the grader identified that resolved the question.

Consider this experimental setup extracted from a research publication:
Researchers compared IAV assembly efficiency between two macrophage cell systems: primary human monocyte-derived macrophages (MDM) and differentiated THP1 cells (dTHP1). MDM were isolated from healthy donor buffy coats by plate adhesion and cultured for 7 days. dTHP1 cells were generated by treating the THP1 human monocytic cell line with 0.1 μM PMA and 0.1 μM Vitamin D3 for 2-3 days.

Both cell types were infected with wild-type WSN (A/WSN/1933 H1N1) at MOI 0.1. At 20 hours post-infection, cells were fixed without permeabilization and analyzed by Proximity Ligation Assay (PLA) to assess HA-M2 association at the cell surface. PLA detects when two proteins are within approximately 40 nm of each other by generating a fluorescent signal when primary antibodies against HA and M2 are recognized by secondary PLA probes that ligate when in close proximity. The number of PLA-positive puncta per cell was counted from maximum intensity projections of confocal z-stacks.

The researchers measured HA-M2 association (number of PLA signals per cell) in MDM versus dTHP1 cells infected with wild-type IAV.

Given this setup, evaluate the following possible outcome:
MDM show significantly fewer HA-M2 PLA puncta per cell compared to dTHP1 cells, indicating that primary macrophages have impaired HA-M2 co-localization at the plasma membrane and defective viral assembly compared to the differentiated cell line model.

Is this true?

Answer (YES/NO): YES